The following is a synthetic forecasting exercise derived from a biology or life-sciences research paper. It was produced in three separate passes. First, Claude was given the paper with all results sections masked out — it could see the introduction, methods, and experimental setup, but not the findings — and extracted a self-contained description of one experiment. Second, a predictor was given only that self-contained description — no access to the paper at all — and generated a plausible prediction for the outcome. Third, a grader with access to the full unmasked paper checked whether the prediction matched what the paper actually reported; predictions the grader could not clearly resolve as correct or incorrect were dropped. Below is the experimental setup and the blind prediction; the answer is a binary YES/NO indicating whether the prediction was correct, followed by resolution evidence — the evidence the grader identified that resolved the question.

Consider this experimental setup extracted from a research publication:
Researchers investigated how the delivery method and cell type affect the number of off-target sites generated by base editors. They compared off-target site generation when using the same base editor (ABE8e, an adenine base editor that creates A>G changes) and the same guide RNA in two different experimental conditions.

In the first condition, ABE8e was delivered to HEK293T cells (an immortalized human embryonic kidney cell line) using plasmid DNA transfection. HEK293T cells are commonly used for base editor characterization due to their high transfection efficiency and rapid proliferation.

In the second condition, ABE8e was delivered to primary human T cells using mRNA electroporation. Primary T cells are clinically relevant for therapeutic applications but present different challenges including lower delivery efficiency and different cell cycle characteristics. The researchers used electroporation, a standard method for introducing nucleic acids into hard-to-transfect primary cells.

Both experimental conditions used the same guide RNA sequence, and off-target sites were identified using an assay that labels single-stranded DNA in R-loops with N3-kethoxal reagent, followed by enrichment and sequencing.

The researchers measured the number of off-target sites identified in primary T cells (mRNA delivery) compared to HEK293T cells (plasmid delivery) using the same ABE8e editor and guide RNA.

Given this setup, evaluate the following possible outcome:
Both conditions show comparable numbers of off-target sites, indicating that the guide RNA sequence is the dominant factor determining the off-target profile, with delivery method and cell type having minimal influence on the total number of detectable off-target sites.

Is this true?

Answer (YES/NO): NO